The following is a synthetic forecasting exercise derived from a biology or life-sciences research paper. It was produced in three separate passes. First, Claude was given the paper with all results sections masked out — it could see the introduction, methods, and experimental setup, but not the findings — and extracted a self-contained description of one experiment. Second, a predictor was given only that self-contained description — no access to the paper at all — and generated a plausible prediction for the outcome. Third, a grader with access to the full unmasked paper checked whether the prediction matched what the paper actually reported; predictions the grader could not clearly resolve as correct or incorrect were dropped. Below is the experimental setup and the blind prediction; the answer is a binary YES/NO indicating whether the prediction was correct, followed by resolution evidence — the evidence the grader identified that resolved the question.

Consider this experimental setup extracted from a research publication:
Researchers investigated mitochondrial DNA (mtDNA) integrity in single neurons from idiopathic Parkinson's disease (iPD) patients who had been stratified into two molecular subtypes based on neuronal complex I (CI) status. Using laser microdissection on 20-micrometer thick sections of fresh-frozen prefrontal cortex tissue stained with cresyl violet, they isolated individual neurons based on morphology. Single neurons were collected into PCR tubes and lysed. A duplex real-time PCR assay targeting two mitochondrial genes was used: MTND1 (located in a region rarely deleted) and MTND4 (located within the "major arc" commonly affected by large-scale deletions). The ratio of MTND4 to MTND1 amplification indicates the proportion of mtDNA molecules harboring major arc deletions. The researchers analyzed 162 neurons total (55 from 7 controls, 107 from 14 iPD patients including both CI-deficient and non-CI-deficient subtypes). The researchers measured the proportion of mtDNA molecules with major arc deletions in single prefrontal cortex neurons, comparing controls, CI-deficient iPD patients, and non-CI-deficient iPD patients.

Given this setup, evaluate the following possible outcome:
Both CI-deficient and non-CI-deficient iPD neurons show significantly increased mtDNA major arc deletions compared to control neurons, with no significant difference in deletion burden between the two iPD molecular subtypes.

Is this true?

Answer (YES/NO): NO